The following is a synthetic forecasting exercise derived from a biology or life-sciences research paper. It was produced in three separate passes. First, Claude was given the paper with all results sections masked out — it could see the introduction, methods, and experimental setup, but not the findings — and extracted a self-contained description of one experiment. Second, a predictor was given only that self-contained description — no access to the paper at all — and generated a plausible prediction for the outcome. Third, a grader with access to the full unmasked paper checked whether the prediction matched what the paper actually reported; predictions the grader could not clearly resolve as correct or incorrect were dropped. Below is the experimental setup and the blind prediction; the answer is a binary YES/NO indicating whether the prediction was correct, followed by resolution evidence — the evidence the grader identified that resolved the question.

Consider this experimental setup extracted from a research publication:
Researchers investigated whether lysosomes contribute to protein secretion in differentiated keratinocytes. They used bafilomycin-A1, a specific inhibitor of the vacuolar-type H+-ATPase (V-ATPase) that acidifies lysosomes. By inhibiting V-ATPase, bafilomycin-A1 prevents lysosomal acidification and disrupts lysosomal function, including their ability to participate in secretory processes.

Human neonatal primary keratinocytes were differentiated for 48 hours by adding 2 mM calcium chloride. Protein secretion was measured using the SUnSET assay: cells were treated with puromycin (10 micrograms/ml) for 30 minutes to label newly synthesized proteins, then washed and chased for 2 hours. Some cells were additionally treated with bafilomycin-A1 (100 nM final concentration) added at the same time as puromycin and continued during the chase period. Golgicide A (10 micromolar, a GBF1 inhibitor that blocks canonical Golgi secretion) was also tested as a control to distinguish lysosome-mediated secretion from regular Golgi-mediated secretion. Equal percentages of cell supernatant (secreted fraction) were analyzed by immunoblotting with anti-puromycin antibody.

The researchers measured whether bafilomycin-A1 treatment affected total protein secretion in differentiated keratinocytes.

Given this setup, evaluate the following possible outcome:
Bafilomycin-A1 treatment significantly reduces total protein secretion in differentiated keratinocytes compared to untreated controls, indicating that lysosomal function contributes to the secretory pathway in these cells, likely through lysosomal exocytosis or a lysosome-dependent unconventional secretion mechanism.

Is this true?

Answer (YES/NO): YES